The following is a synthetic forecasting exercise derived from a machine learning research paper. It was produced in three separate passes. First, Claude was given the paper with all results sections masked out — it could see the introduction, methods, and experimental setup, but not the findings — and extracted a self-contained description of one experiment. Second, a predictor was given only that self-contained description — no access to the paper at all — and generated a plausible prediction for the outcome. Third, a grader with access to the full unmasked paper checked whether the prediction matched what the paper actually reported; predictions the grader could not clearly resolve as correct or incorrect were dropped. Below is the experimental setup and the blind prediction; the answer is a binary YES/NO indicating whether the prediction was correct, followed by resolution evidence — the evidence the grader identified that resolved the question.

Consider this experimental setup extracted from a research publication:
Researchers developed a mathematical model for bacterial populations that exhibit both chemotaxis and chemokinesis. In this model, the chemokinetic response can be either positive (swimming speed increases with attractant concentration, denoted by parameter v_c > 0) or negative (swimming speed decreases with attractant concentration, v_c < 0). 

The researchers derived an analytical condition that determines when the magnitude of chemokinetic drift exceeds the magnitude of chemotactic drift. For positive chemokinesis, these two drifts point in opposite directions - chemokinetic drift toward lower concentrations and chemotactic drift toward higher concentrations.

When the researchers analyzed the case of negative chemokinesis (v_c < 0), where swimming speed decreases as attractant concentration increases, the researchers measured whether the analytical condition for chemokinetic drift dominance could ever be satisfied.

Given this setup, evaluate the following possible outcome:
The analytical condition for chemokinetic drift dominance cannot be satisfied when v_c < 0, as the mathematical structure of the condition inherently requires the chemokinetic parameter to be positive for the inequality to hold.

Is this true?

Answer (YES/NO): NO